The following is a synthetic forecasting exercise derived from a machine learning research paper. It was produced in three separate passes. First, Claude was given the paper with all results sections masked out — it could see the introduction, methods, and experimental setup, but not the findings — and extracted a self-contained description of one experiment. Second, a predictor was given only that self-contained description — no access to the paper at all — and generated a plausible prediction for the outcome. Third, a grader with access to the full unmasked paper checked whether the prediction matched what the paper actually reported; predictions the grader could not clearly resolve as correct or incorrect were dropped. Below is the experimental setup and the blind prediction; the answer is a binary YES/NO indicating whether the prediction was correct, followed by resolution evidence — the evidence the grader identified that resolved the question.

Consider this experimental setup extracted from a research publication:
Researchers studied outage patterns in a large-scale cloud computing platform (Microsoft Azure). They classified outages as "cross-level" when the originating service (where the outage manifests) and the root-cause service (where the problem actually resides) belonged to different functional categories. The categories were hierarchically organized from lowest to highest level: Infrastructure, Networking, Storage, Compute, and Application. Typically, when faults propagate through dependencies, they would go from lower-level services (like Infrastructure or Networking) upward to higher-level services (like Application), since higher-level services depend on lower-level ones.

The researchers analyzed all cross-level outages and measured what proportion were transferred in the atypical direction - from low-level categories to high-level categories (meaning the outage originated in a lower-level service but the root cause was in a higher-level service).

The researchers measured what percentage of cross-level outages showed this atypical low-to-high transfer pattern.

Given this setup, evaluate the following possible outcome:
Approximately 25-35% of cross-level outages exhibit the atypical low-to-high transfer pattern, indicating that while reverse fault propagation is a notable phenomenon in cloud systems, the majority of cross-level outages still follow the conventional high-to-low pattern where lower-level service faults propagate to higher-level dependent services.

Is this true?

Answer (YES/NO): NO